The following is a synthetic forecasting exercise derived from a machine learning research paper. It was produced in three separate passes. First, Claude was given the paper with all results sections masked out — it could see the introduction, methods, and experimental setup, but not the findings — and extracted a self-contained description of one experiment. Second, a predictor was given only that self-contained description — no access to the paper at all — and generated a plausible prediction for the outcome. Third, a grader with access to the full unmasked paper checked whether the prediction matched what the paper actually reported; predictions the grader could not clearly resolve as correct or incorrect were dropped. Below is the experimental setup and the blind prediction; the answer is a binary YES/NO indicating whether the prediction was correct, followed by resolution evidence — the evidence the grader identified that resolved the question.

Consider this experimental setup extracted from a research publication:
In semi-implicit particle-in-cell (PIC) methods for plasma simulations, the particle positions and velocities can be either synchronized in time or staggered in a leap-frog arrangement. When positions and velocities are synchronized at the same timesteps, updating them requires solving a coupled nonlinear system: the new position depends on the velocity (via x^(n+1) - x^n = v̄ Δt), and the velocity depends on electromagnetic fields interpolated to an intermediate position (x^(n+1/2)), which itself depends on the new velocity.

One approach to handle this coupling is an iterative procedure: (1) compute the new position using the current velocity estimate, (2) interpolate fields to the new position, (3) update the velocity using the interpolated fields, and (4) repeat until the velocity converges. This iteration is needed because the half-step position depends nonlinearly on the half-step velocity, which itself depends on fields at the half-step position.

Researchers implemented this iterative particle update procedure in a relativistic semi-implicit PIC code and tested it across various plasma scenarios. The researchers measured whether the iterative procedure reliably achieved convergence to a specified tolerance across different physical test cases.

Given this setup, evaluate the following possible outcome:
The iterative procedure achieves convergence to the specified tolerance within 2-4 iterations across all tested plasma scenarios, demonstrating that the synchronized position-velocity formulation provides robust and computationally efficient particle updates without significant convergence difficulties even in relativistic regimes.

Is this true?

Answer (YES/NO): NO